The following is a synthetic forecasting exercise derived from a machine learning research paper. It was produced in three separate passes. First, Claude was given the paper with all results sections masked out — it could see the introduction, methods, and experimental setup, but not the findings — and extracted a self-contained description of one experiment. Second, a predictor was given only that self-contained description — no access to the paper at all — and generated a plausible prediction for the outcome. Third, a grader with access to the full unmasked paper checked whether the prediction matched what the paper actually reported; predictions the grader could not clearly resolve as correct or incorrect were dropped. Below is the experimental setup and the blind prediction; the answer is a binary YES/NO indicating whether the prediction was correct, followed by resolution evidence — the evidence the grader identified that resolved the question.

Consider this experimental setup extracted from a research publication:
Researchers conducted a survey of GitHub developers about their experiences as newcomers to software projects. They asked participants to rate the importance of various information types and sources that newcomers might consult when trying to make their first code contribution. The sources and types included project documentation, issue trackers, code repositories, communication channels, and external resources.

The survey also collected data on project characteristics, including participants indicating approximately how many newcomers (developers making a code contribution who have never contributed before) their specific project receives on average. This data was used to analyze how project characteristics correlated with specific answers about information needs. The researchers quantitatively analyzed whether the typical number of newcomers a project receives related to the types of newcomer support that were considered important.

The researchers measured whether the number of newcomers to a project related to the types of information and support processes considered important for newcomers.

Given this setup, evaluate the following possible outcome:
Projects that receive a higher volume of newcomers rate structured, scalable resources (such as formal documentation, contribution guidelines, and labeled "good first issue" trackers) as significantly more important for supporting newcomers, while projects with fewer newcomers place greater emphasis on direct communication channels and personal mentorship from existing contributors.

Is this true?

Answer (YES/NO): NO